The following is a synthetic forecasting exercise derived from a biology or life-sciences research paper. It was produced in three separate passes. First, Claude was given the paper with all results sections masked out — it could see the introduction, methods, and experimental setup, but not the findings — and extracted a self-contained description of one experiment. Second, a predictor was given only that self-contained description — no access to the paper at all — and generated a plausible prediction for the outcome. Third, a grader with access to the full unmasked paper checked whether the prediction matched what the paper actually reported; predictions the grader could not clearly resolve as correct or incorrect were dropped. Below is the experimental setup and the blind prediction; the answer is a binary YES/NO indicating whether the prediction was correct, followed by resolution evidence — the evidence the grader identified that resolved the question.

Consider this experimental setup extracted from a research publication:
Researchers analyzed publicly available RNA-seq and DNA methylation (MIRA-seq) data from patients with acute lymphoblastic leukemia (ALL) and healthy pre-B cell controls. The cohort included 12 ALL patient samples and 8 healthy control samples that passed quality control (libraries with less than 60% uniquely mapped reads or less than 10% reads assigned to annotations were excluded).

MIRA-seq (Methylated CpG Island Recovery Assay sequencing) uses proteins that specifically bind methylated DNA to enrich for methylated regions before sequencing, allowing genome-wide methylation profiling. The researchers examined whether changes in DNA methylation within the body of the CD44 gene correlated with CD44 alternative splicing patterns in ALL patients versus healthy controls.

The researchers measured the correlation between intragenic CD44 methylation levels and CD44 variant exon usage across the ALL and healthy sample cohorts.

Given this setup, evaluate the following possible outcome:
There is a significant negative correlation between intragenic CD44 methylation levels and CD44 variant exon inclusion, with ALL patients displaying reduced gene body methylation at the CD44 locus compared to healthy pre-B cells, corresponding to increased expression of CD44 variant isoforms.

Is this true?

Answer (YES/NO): NO